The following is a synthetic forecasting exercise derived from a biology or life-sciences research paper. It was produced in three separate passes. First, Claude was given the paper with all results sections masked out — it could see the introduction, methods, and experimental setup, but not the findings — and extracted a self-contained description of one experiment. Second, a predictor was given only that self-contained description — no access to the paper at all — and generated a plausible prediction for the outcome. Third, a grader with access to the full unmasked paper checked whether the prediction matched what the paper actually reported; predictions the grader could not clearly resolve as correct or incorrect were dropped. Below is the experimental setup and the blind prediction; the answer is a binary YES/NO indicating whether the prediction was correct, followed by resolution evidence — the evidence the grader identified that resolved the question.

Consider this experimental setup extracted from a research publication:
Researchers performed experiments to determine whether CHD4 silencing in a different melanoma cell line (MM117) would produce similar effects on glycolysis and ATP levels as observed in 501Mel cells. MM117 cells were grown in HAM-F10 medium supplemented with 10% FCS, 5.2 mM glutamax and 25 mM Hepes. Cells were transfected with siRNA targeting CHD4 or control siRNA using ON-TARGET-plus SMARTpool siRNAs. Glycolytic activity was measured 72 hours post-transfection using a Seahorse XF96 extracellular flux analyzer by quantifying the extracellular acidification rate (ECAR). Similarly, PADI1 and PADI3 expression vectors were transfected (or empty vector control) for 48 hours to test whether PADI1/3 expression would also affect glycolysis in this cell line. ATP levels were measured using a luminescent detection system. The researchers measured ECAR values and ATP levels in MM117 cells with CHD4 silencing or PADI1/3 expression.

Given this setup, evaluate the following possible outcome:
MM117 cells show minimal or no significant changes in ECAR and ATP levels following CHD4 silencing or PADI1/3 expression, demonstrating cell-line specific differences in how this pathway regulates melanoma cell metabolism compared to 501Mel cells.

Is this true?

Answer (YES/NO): NO